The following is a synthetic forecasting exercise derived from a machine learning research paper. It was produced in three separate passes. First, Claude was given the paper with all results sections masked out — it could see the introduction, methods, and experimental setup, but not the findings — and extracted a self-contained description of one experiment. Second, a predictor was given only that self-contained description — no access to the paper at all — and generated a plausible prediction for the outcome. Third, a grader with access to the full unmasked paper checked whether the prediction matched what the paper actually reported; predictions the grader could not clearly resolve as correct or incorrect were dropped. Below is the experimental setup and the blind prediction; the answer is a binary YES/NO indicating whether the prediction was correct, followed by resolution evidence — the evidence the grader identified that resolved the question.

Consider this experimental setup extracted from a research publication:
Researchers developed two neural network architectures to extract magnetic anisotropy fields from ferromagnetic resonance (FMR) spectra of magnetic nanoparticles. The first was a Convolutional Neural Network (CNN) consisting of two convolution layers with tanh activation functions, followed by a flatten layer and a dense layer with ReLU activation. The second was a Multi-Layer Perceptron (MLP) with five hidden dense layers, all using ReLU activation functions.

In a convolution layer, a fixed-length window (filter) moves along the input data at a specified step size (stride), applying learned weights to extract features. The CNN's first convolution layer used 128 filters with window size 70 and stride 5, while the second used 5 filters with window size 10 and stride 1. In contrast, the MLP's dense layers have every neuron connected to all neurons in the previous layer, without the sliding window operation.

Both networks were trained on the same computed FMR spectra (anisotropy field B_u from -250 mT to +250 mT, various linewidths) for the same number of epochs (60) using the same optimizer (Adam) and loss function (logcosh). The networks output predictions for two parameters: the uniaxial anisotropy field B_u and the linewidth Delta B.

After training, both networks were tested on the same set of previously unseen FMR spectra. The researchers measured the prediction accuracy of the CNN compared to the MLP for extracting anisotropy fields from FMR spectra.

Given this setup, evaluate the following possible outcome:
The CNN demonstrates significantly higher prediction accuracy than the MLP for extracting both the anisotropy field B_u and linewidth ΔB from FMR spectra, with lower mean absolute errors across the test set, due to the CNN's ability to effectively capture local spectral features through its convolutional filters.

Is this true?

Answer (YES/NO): NO